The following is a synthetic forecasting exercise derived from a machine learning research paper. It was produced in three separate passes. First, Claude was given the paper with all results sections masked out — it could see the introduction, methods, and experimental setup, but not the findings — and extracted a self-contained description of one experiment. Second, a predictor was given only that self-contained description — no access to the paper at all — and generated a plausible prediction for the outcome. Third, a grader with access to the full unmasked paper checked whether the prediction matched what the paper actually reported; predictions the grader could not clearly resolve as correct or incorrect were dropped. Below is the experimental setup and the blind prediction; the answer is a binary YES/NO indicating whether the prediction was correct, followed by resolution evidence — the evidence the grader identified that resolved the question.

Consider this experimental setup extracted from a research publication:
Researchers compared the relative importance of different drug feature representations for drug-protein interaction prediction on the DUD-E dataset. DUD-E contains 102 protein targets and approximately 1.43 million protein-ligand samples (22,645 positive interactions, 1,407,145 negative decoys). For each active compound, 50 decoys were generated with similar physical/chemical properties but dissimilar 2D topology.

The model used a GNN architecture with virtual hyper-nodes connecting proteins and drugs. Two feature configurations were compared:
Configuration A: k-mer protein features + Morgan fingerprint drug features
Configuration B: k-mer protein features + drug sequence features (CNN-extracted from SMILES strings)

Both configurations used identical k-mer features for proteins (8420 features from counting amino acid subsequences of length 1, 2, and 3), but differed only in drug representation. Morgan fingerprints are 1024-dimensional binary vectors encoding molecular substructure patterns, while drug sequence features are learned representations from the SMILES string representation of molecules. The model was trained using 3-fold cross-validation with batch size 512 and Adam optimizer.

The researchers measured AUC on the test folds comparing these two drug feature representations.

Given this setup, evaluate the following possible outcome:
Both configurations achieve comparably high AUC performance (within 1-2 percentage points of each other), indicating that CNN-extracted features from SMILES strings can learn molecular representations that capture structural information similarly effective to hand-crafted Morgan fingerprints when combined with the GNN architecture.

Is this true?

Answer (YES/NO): NO